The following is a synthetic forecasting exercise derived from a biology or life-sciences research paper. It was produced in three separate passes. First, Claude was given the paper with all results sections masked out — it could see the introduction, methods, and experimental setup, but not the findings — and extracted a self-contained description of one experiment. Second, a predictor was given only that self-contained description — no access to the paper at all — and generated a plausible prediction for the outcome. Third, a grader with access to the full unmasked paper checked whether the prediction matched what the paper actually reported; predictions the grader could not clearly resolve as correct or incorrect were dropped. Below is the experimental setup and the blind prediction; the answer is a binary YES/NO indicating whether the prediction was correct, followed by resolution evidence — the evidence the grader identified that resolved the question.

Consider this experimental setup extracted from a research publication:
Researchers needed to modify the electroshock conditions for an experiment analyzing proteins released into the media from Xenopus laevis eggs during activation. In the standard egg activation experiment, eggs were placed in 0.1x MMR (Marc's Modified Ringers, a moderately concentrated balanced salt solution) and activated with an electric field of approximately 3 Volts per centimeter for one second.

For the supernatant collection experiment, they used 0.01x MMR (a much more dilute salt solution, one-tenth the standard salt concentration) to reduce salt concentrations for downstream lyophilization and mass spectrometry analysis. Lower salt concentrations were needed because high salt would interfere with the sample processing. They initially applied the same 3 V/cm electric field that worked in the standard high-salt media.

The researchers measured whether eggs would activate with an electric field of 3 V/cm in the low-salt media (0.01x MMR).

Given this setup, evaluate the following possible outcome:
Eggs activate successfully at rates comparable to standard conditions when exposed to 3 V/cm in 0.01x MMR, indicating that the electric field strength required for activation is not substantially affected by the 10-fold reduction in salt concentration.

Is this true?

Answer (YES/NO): NO